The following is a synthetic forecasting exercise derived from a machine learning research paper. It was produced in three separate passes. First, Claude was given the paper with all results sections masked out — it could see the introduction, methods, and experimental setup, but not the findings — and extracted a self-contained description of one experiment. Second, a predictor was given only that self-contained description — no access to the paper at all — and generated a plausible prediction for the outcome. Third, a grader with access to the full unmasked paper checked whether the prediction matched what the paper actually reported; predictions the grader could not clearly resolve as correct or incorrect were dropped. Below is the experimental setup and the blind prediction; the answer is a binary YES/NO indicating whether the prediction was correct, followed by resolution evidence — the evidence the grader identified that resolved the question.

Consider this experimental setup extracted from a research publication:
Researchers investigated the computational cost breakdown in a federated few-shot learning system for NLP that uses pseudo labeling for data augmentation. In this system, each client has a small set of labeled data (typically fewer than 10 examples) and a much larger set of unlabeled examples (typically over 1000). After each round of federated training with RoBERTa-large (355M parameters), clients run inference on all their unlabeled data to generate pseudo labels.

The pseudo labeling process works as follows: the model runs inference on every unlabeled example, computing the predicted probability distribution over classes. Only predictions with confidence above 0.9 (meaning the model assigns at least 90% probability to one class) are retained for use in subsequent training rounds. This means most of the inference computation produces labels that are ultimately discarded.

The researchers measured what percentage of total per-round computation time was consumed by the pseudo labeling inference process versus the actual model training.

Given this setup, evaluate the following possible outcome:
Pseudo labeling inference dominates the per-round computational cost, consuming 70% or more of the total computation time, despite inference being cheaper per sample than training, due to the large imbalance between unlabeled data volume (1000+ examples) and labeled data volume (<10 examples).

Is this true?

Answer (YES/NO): YES